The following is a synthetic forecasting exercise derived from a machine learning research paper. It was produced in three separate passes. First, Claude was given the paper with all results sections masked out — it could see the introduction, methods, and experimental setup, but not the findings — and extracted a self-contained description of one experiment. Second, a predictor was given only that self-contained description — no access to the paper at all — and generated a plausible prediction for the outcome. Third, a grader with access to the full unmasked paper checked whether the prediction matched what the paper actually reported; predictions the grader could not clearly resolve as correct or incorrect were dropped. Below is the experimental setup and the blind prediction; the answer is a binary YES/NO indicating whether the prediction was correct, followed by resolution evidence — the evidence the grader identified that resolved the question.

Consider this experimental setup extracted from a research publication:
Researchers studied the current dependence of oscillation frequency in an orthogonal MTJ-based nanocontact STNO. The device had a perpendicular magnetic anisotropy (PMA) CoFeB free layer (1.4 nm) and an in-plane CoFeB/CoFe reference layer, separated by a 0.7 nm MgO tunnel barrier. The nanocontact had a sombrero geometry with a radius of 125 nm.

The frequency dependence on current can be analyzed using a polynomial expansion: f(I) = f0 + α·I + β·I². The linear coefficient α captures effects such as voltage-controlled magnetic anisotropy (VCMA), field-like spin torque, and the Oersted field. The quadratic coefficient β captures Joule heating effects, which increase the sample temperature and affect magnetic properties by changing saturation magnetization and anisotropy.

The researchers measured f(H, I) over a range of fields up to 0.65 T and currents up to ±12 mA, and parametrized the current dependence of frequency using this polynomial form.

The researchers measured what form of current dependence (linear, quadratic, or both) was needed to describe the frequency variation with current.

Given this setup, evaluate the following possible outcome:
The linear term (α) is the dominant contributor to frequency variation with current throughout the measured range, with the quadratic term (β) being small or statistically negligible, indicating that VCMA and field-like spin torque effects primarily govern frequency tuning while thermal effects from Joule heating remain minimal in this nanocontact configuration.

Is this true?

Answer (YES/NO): NO